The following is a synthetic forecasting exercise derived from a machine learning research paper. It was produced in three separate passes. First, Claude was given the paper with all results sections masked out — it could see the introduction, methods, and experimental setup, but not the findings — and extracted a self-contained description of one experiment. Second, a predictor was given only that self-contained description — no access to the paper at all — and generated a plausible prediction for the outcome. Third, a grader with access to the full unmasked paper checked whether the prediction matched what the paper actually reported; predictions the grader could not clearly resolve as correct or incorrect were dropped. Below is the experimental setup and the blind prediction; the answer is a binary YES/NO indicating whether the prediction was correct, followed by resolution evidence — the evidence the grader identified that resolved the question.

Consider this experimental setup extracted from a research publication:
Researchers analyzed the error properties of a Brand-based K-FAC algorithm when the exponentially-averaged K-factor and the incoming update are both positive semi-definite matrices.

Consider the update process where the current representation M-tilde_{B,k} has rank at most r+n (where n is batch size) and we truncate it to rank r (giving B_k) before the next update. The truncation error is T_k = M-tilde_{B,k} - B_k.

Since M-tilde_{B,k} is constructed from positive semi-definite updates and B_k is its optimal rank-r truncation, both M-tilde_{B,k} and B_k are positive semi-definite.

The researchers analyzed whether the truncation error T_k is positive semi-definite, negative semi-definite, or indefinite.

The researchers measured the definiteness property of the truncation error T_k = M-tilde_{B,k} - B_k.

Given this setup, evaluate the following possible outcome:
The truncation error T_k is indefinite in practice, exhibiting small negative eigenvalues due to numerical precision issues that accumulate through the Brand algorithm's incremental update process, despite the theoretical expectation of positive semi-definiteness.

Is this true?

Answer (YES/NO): NO